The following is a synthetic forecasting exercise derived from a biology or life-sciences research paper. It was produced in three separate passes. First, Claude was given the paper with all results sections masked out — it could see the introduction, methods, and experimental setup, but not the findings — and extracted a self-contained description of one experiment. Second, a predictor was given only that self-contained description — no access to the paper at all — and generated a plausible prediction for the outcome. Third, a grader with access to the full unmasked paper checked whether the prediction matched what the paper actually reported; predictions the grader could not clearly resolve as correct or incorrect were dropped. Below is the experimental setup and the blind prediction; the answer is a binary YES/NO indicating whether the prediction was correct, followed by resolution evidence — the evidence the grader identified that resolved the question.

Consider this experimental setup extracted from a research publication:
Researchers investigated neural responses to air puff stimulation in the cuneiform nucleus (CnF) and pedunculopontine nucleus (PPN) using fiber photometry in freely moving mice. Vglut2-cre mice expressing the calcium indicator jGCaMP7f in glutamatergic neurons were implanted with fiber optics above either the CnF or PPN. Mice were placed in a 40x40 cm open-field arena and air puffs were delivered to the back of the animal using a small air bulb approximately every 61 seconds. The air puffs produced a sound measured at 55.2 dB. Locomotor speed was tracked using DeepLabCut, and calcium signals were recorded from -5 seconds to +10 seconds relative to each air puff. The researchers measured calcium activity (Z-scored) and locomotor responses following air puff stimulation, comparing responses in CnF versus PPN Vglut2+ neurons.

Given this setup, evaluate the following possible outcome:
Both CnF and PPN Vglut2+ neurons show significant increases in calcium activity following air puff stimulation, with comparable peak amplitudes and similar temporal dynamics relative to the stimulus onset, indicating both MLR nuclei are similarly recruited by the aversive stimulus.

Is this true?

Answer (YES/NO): NO